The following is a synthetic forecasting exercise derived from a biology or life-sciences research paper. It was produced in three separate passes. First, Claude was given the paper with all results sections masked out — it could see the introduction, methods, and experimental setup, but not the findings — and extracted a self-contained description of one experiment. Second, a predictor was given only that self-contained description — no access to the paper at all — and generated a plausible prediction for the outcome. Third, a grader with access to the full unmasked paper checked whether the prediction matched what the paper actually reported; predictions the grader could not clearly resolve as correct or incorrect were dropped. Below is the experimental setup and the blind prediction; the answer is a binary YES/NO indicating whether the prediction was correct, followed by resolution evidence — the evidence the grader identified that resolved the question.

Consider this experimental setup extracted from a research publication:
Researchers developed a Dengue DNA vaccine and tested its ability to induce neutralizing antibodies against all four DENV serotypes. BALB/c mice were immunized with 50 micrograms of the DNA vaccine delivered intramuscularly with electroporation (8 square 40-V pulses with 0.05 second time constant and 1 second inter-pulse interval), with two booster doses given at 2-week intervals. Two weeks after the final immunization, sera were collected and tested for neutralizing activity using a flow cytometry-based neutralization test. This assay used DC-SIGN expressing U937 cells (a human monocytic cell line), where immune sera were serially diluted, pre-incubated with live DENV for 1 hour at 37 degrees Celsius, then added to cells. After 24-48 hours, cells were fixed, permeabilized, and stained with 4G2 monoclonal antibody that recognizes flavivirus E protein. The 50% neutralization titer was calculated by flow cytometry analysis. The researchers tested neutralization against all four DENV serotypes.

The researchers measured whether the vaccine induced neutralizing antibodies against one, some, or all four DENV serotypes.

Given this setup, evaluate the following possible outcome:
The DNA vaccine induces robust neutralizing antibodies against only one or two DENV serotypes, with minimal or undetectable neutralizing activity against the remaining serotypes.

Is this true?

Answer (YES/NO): NO